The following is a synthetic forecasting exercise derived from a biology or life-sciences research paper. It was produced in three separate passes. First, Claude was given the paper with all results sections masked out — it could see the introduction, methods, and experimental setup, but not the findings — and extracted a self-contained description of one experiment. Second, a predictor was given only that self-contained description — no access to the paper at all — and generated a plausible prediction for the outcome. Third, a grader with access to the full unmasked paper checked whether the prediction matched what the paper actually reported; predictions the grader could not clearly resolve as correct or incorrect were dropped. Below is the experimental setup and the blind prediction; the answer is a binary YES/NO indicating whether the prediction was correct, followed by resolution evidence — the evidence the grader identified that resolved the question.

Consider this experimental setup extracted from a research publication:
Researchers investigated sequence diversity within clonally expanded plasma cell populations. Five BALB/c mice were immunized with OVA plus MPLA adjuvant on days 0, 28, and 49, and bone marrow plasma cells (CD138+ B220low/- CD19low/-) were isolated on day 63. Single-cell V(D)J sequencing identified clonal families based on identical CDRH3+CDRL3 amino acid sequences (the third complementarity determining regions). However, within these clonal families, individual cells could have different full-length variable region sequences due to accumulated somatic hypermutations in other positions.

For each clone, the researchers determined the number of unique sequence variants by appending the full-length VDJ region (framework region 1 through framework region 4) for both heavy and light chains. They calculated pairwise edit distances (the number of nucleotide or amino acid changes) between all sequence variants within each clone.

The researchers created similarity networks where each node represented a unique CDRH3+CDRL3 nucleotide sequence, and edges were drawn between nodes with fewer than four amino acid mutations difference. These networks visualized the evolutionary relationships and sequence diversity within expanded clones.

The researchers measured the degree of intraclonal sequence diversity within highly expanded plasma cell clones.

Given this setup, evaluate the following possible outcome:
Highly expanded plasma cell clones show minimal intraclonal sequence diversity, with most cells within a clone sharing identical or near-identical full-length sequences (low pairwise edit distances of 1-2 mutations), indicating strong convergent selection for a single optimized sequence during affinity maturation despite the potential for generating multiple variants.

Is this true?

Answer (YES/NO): NO